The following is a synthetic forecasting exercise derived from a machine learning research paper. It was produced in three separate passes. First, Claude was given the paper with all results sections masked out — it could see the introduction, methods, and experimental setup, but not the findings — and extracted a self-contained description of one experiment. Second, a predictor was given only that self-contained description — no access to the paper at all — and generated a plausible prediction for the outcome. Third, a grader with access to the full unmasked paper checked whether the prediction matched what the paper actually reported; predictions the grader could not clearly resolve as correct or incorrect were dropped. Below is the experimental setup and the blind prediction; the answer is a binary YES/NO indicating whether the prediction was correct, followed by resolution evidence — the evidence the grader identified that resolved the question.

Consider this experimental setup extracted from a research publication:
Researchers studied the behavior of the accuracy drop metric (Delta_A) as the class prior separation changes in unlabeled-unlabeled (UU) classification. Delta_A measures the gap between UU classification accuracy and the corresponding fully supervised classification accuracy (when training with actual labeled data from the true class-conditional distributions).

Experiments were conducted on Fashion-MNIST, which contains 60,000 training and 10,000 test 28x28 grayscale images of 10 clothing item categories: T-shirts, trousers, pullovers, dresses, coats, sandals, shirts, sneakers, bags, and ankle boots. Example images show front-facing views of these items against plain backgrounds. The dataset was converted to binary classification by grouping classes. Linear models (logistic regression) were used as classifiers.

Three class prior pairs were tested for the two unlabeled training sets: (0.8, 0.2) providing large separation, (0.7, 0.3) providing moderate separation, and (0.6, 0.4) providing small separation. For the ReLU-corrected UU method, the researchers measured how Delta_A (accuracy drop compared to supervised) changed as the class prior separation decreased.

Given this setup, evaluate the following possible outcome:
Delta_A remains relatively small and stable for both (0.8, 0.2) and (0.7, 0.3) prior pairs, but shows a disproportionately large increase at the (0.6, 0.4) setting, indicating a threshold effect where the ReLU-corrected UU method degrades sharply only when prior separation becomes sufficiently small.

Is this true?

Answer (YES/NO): NO